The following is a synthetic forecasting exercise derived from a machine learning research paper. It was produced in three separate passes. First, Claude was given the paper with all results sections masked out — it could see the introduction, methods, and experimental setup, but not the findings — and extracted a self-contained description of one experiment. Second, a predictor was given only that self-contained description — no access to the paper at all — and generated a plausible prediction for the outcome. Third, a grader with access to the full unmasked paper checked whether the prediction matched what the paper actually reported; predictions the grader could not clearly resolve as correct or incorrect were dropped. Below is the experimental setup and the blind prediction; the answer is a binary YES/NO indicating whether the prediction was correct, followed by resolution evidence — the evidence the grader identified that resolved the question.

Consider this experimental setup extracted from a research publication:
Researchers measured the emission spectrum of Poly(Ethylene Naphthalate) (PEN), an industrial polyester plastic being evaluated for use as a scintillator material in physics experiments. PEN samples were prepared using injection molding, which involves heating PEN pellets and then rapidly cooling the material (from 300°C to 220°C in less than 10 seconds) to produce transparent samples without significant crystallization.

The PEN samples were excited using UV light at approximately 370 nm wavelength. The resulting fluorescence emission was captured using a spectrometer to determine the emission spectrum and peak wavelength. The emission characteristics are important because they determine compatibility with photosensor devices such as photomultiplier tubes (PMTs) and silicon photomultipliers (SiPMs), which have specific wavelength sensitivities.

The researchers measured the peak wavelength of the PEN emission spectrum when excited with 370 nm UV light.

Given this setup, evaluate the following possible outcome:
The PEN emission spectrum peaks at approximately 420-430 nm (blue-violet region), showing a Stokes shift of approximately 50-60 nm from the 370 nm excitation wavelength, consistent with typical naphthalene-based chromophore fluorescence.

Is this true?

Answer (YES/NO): NO